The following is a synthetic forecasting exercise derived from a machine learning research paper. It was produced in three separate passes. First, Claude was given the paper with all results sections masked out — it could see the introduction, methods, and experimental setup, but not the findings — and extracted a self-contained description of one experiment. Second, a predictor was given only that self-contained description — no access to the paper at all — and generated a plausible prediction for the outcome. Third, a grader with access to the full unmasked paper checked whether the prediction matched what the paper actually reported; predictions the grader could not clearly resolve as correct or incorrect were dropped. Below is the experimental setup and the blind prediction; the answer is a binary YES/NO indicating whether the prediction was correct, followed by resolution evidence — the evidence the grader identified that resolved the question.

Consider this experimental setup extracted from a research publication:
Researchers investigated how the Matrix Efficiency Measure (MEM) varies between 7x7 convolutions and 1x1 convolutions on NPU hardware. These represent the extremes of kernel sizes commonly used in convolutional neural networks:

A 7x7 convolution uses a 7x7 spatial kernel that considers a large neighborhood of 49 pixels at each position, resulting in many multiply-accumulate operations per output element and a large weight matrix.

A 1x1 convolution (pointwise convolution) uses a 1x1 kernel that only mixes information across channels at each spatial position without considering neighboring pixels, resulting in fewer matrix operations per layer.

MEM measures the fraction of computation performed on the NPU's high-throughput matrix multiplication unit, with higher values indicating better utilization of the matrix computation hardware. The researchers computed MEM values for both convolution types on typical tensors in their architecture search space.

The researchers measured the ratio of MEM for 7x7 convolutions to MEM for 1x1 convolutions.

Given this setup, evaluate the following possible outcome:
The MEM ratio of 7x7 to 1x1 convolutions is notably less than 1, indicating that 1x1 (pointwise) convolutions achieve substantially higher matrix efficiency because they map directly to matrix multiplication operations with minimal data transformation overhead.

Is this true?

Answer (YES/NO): NO